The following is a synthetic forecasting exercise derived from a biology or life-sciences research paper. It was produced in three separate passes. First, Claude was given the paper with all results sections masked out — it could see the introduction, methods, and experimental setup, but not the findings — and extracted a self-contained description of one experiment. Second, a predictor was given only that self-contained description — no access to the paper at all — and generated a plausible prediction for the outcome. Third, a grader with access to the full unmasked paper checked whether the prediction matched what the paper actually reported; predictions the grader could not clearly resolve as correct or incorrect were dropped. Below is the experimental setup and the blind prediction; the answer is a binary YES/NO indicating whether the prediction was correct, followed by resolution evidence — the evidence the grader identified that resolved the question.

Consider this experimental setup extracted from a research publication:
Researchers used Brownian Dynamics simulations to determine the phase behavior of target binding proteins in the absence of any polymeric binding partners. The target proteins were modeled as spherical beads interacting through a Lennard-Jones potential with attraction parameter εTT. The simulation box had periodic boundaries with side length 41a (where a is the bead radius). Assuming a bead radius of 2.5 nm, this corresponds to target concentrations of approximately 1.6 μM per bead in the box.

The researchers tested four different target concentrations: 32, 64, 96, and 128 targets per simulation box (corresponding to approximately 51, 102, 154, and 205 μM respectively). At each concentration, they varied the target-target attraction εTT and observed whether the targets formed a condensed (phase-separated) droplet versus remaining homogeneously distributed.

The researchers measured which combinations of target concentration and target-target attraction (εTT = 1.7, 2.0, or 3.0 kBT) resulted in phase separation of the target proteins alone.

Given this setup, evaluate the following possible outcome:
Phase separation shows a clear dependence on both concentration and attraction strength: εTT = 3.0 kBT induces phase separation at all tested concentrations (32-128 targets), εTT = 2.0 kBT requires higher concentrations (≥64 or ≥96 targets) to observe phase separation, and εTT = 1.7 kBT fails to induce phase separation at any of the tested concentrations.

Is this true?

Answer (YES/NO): NO